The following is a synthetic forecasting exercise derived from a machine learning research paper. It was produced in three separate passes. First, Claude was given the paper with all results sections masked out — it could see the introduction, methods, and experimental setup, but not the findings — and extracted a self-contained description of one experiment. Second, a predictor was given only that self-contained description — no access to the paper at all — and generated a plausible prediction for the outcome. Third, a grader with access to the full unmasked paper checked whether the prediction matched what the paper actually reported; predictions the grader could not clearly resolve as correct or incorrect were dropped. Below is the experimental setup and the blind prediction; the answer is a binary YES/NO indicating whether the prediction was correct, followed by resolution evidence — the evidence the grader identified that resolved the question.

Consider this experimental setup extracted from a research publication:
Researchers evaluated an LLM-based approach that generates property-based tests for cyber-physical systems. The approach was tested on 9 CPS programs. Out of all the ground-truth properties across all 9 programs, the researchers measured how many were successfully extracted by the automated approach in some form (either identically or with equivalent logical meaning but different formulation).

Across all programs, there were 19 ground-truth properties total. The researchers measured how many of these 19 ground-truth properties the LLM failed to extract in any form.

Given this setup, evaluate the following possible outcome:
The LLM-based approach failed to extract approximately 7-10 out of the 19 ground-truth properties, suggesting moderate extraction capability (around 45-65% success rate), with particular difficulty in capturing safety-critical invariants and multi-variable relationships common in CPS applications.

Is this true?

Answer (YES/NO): NO